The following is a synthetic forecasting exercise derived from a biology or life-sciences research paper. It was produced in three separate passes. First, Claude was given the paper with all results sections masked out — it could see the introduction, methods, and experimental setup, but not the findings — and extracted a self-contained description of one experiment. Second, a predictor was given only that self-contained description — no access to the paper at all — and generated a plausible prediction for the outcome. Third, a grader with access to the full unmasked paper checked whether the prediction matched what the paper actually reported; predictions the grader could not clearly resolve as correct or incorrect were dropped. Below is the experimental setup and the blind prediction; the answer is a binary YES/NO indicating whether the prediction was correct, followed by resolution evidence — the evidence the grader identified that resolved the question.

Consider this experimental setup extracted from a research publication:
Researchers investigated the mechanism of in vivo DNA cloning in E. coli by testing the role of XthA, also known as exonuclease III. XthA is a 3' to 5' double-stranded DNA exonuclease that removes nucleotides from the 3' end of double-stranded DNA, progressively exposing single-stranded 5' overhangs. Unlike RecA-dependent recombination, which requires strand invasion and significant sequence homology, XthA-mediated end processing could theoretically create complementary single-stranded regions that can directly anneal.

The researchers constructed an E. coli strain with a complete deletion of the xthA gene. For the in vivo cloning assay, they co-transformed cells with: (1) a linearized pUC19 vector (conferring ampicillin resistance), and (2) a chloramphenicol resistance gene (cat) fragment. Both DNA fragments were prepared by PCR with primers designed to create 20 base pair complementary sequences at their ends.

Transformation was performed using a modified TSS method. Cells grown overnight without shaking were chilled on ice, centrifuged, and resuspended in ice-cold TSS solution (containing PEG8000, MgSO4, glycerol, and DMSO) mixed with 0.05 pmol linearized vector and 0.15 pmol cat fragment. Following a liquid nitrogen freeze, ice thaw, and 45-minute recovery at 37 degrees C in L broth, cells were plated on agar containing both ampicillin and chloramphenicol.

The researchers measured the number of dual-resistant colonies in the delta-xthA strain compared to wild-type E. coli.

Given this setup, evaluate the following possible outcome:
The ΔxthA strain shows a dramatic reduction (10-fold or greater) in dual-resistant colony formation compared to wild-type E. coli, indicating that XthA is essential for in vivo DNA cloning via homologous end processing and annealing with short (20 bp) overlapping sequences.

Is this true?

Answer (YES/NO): YES